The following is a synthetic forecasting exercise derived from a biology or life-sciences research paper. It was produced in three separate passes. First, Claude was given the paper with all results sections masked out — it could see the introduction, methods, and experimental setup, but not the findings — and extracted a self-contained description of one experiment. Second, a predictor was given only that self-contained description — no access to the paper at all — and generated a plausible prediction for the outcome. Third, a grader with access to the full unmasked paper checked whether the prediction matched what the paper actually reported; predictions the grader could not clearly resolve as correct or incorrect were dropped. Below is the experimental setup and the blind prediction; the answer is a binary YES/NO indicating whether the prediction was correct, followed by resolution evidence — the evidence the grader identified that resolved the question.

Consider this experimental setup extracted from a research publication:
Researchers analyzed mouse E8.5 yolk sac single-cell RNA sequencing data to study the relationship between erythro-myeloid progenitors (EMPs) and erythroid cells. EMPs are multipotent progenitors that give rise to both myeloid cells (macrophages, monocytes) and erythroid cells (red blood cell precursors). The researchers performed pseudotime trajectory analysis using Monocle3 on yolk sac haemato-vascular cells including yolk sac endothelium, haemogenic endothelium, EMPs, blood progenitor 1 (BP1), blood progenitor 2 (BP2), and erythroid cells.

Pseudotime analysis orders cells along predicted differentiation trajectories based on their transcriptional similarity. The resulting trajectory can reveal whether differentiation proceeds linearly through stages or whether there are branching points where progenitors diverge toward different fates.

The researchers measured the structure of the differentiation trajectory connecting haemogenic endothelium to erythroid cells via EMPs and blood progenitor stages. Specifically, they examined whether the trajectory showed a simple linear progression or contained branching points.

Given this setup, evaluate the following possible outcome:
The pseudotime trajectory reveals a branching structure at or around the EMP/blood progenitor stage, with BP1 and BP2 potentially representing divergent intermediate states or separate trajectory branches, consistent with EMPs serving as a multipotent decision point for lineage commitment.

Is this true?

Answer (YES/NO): NO